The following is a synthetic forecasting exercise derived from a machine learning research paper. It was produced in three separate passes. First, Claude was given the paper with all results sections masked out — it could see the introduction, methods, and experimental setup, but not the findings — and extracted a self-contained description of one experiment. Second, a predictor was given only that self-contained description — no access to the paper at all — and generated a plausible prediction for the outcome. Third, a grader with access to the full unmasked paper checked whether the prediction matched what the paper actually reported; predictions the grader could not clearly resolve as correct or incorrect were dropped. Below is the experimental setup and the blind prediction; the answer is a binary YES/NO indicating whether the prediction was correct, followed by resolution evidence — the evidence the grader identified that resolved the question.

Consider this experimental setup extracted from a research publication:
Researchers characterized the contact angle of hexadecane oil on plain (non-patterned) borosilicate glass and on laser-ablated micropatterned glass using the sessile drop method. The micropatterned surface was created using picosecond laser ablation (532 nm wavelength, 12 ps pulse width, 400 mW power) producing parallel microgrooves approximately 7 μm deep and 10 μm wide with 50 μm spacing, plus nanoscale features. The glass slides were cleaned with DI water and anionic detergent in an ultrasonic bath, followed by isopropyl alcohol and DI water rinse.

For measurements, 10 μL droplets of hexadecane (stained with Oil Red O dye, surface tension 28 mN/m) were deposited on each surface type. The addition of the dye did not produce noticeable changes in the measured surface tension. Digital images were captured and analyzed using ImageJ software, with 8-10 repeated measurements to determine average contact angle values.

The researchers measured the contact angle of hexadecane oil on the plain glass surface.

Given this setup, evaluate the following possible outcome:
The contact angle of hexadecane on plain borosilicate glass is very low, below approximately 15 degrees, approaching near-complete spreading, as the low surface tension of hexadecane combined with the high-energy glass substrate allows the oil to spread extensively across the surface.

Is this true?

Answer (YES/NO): NO